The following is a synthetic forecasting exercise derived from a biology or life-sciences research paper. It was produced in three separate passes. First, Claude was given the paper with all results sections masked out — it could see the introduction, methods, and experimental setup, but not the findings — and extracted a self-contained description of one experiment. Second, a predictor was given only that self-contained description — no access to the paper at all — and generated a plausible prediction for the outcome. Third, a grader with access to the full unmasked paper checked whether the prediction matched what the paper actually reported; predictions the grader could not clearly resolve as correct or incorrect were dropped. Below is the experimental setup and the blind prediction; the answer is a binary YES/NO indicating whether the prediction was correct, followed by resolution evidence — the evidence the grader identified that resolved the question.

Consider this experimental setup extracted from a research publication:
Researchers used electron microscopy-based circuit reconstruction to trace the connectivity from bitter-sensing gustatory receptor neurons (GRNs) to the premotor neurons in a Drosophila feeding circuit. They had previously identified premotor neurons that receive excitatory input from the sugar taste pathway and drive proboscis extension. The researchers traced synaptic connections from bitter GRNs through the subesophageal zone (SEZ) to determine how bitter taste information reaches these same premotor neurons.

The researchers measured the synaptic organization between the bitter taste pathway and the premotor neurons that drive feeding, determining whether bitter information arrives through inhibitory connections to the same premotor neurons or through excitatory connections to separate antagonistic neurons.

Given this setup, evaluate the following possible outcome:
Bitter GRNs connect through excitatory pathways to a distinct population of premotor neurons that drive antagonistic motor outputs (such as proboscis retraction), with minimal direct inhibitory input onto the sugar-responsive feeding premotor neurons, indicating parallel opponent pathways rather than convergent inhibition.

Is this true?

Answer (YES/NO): NO